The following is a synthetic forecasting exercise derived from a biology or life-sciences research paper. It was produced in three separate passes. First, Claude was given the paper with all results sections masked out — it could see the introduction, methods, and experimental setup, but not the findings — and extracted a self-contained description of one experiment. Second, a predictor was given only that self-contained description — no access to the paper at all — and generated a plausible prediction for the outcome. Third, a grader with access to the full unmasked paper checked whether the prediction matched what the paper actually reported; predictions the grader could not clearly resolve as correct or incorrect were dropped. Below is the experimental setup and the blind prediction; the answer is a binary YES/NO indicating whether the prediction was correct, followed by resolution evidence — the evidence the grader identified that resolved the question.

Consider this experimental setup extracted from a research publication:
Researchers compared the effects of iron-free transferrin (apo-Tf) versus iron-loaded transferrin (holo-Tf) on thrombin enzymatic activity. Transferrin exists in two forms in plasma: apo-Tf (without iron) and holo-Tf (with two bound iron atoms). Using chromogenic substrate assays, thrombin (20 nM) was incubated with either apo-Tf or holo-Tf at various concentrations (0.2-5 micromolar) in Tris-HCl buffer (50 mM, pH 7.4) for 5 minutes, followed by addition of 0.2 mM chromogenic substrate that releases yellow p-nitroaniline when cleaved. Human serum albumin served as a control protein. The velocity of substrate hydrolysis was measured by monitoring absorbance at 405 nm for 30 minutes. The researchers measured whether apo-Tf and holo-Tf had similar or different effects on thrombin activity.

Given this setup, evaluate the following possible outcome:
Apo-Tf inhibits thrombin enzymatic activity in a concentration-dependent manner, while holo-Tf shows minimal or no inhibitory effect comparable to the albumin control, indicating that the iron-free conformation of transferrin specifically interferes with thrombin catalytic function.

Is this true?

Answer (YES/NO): NO